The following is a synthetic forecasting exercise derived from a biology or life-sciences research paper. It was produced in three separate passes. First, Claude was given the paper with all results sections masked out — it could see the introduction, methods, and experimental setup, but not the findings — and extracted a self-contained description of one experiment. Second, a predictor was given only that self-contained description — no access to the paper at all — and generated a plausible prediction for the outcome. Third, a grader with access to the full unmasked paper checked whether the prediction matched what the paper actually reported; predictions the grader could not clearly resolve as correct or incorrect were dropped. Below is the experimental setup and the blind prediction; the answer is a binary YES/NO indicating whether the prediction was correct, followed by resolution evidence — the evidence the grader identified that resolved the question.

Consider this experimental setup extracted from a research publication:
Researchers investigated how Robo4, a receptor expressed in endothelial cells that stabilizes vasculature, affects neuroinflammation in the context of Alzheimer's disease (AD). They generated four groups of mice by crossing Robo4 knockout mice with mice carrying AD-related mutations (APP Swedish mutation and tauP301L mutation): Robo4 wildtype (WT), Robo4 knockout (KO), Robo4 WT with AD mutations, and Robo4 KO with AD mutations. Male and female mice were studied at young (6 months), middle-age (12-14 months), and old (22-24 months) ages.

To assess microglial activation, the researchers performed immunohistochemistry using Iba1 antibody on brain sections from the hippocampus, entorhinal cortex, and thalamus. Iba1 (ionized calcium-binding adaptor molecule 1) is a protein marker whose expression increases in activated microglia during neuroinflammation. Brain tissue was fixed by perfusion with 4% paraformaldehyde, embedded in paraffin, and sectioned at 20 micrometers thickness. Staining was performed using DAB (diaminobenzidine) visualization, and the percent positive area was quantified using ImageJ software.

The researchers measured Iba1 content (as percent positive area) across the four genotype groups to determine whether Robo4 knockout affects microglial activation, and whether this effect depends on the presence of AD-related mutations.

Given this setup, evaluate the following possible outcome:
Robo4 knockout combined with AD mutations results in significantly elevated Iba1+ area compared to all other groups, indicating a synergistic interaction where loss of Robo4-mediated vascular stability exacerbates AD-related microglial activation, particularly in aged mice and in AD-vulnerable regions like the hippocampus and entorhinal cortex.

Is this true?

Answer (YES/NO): NO